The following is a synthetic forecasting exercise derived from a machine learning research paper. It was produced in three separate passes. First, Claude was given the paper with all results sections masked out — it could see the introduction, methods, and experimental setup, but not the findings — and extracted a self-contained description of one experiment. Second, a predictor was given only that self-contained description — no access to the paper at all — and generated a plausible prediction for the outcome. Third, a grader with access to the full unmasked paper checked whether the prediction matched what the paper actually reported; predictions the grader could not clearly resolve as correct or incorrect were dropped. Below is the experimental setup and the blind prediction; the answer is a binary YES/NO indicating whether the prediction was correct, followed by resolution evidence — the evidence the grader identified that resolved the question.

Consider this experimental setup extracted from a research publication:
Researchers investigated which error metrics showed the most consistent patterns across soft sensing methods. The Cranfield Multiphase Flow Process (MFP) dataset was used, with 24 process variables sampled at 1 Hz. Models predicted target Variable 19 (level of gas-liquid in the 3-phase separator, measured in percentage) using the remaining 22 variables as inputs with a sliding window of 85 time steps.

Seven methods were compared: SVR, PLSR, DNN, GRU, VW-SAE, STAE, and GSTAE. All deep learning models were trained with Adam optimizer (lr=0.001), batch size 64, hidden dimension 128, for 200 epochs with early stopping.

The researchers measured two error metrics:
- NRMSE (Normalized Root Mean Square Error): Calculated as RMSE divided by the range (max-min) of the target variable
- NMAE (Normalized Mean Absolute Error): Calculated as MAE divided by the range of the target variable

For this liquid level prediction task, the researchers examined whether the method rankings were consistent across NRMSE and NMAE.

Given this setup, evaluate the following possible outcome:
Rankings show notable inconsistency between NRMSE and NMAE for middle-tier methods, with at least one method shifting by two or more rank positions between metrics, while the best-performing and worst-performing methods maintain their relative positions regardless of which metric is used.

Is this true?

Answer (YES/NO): NO